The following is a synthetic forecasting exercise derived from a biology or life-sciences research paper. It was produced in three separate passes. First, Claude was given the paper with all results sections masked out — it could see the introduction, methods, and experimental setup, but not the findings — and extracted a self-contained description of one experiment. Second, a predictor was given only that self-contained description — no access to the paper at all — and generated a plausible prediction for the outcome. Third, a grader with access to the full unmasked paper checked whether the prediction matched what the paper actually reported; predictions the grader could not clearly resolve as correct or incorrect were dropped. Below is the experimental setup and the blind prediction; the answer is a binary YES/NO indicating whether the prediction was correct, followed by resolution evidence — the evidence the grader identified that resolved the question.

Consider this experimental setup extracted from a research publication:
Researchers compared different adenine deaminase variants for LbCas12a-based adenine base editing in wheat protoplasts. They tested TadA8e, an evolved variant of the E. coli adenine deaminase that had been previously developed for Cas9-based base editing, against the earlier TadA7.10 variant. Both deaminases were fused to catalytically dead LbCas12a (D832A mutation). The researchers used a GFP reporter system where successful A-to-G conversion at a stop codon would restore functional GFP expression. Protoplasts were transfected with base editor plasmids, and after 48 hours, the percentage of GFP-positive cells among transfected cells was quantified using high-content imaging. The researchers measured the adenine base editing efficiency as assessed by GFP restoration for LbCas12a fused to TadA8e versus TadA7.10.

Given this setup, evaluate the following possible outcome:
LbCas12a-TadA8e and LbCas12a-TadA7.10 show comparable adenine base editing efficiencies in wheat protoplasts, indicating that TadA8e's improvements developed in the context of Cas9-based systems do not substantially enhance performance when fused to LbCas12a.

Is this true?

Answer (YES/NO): NO